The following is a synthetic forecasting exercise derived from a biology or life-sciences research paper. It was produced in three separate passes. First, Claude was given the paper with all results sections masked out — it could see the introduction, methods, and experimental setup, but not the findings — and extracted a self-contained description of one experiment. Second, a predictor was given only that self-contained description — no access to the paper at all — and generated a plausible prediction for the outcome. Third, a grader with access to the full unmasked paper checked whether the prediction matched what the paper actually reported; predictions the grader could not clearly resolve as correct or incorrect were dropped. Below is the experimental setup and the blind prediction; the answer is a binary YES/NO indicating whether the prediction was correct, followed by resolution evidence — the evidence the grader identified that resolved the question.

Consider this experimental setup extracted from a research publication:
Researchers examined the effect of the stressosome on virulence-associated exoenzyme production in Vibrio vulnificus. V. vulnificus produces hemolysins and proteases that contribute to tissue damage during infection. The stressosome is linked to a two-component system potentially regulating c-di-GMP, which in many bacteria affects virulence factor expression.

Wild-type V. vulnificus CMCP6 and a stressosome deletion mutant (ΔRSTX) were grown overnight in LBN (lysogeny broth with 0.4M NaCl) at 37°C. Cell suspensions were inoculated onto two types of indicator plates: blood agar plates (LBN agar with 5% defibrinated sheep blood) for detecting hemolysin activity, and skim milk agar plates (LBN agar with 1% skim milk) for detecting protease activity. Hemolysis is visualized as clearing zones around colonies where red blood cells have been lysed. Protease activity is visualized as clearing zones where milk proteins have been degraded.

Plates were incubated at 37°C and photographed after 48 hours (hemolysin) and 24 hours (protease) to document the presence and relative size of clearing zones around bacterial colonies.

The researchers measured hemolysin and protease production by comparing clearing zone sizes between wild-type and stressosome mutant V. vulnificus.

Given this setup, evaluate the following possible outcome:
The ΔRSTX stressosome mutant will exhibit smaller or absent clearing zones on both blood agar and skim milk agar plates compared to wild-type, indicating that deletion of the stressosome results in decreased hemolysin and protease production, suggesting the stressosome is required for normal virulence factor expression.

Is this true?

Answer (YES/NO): NO